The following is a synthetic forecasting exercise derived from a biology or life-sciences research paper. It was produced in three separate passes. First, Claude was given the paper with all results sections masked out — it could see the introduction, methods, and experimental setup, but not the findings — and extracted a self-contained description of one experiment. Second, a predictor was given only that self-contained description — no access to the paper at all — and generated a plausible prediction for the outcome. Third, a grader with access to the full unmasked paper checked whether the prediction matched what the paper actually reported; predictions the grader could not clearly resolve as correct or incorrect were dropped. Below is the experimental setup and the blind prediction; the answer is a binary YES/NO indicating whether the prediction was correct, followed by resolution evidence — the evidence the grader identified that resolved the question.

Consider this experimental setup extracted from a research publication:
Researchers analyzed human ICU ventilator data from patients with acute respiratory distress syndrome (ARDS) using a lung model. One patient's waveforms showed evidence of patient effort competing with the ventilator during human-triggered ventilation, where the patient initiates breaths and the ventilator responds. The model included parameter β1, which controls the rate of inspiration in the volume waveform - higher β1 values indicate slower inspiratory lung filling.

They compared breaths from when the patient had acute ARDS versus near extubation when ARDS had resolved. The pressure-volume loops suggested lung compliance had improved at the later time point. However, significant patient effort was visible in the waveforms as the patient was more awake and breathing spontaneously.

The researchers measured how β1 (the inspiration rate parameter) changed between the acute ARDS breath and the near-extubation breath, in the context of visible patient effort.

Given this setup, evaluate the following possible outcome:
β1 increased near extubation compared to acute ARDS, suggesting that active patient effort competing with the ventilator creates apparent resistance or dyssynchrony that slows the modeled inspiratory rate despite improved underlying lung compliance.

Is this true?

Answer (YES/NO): YES